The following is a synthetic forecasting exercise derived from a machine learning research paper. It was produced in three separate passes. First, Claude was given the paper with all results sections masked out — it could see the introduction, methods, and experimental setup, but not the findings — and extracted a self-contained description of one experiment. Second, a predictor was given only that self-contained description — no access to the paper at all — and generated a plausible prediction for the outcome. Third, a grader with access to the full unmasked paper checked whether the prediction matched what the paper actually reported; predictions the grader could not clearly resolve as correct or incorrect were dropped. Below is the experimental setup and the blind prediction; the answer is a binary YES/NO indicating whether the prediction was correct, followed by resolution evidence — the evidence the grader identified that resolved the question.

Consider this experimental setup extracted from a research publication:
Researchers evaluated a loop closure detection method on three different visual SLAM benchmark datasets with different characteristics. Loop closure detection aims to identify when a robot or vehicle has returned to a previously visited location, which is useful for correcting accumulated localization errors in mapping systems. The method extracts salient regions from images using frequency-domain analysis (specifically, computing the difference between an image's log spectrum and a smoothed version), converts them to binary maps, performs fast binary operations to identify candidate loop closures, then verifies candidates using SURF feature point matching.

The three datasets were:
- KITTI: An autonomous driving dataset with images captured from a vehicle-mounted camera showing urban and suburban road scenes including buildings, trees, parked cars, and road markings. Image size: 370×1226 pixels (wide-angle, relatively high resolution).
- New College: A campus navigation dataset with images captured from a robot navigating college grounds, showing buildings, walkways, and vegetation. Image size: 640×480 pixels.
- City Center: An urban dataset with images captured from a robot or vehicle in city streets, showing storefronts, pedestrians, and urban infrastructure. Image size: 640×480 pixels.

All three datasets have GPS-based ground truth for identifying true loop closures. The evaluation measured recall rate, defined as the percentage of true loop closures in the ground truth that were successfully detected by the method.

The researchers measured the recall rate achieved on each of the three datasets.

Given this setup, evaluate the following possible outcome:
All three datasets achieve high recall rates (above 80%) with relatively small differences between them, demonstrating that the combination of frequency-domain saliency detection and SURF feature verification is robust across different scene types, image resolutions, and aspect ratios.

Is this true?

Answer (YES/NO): NO